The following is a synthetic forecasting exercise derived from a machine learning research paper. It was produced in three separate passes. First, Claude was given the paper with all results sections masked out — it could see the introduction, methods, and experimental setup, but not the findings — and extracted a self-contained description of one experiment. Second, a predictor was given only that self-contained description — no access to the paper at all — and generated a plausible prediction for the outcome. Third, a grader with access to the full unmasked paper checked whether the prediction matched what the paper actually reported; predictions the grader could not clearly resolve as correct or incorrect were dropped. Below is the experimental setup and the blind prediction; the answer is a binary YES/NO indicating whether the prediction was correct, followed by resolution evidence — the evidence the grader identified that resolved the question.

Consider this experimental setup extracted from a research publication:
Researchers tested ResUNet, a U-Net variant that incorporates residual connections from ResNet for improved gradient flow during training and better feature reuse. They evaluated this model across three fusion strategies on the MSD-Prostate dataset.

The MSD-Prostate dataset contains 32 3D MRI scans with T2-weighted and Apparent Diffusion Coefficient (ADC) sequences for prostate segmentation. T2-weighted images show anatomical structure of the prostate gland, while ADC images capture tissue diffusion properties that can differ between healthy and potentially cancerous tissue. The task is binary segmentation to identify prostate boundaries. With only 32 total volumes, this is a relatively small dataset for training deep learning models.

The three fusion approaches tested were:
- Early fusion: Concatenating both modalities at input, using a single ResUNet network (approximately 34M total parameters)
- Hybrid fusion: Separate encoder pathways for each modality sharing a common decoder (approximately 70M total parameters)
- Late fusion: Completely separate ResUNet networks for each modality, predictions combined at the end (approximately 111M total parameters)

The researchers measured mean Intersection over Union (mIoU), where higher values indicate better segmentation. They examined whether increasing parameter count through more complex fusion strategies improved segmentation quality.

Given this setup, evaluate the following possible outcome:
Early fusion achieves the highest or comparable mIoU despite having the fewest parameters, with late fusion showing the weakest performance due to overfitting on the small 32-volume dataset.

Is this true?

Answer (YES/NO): YES